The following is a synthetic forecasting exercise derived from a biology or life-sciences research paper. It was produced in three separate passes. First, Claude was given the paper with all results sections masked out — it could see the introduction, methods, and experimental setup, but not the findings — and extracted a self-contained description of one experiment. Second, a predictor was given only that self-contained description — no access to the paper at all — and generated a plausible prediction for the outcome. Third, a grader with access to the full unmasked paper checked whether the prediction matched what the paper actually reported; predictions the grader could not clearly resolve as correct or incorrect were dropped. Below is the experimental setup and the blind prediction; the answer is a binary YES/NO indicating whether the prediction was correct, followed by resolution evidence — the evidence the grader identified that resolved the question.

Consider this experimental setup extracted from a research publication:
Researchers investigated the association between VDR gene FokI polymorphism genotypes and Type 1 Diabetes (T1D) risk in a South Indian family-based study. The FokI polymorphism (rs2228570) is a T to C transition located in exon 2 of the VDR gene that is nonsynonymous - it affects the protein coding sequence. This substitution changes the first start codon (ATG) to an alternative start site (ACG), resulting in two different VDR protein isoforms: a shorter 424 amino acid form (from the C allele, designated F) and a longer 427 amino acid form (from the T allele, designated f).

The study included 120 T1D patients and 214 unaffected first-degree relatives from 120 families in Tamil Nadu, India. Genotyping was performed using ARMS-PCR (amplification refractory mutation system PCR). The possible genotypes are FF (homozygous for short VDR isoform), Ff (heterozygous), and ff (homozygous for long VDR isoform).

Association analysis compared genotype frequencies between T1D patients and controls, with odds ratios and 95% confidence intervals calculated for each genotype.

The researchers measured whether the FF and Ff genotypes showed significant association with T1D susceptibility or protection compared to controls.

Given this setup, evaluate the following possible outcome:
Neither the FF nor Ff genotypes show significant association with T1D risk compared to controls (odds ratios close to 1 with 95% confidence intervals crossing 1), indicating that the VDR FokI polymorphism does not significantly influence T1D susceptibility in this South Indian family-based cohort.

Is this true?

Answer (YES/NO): NO